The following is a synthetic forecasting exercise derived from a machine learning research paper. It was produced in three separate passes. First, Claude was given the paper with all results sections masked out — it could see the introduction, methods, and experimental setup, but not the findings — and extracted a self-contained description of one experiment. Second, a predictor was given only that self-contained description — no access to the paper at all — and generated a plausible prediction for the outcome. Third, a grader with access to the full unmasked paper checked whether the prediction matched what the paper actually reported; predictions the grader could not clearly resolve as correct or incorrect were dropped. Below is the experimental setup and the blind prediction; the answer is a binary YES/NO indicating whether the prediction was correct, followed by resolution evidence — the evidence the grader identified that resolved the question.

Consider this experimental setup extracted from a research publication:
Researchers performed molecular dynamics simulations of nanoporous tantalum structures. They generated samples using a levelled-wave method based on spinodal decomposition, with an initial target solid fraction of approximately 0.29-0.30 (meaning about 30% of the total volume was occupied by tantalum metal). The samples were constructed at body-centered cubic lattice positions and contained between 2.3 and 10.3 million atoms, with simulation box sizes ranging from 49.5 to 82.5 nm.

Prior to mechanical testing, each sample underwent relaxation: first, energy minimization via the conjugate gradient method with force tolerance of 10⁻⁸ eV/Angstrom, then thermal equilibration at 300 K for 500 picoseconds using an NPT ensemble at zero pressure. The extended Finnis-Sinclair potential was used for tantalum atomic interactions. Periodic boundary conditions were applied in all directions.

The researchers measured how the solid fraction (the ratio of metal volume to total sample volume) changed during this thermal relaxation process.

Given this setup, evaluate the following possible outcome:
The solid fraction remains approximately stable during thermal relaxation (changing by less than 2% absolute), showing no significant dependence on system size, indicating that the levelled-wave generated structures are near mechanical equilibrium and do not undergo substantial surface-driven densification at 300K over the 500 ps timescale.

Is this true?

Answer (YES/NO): NO